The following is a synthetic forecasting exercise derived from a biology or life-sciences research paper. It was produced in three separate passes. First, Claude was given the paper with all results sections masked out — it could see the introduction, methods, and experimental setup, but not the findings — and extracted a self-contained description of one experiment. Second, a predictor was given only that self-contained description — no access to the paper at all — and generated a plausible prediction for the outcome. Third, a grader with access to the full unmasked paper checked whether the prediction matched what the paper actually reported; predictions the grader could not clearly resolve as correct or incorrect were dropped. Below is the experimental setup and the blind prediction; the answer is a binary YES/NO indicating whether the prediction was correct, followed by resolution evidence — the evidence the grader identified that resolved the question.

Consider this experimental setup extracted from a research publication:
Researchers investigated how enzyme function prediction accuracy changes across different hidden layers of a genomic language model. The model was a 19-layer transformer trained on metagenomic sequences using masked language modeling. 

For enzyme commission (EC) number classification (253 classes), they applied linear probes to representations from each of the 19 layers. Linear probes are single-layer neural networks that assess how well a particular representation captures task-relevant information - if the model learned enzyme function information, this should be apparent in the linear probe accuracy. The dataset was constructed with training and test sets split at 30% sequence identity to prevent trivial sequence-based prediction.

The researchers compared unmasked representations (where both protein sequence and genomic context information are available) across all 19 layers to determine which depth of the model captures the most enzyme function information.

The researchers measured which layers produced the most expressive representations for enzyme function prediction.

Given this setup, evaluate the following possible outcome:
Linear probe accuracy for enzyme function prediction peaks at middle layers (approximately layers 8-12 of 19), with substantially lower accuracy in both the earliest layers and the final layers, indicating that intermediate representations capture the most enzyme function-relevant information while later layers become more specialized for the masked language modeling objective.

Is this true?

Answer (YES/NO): NO